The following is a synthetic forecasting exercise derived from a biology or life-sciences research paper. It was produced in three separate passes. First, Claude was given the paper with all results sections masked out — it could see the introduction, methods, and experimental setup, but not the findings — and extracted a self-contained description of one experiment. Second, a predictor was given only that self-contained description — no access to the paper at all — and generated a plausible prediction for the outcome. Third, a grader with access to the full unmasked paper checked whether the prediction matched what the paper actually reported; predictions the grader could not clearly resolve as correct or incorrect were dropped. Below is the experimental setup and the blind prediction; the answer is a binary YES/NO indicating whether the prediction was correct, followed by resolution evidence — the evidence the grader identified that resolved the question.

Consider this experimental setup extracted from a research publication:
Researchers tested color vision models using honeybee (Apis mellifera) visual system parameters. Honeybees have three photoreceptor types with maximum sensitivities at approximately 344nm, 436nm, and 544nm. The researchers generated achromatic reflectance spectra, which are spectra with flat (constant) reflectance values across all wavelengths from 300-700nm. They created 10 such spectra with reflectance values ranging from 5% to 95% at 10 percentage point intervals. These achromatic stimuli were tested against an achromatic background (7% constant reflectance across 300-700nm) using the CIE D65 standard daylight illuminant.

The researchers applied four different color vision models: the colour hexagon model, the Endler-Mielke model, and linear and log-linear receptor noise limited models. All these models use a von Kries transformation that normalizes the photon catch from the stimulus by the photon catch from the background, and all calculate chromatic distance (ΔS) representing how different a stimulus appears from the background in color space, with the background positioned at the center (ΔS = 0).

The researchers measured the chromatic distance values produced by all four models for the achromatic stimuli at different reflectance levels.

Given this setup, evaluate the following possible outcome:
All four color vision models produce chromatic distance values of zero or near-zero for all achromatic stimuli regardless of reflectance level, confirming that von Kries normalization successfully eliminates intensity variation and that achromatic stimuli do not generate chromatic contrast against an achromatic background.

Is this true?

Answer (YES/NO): YES